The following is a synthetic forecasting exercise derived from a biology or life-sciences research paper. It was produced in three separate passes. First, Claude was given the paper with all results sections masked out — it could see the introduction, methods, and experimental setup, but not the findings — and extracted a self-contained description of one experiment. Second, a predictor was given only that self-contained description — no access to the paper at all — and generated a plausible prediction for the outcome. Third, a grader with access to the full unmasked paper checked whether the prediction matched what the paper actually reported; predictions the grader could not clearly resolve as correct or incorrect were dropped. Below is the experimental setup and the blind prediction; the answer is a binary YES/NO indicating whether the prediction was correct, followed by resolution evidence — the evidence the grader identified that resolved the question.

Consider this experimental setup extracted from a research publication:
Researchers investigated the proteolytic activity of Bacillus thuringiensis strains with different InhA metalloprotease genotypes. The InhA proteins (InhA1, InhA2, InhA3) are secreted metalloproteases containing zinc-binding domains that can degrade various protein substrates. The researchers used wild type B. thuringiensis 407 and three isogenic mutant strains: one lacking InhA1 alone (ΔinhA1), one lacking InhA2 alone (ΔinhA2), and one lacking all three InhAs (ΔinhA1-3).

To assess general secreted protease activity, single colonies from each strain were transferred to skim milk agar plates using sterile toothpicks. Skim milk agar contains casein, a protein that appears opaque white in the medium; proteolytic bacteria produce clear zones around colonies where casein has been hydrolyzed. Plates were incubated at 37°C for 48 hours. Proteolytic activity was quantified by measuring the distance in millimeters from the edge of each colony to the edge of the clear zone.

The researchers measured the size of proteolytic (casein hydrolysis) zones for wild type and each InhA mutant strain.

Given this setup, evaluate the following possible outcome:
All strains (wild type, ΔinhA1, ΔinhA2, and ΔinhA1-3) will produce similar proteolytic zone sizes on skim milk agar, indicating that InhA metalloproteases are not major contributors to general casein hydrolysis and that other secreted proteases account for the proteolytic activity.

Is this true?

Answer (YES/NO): NO